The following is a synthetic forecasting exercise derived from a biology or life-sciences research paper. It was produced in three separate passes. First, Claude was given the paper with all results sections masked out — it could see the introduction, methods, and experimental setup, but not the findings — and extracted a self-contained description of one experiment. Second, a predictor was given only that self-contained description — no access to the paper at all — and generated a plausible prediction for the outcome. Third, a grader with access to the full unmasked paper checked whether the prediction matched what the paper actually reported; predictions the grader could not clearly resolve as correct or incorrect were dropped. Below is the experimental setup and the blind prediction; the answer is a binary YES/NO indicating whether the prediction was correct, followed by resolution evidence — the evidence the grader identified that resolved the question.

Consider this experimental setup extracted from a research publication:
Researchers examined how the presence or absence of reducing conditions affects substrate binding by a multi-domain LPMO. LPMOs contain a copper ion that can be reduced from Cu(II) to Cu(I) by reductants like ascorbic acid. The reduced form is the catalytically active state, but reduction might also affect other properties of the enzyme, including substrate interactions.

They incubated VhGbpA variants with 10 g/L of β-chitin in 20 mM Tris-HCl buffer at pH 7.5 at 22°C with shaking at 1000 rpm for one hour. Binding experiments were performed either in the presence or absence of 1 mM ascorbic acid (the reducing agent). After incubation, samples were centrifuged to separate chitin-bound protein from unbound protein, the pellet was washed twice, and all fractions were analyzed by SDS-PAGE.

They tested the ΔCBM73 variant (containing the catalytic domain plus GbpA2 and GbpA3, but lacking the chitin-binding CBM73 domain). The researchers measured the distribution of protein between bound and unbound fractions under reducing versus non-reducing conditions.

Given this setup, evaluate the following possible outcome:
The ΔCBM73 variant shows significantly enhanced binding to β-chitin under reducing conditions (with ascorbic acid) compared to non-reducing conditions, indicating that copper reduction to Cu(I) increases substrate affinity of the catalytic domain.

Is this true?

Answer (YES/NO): NO